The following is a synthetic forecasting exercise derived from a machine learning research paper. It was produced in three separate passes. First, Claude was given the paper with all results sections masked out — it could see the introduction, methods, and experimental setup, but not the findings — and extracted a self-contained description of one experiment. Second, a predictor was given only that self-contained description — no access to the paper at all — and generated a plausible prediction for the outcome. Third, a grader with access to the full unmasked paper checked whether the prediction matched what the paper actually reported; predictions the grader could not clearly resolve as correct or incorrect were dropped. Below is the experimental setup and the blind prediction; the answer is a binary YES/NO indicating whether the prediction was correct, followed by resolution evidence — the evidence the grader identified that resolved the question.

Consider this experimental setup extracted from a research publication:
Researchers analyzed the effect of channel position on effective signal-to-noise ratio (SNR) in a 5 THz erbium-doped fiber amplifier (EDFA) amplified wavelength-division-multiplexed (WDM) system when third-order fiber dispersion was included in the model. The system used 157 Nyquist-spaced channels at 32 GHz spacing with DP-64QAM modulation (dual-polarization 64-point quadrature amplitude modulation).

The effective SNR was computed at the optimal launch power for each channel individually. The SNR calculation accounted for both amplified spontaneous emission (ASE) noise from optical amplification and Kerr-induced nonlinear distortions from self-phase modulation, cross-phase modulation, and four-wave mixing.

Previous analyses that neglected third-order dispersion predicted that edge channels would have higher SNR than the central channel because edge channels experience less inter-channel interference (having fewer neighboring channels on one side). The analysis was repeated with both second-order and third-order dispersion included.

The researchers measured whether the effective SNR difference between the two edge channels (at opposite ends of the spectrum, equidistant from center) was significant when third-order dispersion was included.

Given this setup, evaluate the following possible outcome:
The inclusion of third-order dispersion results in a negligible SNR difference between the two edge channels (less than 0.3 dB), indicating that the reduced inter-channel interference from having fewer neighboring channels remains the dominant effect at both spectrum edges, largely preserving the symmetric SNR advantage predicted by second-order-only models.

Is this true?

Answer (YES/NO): NO